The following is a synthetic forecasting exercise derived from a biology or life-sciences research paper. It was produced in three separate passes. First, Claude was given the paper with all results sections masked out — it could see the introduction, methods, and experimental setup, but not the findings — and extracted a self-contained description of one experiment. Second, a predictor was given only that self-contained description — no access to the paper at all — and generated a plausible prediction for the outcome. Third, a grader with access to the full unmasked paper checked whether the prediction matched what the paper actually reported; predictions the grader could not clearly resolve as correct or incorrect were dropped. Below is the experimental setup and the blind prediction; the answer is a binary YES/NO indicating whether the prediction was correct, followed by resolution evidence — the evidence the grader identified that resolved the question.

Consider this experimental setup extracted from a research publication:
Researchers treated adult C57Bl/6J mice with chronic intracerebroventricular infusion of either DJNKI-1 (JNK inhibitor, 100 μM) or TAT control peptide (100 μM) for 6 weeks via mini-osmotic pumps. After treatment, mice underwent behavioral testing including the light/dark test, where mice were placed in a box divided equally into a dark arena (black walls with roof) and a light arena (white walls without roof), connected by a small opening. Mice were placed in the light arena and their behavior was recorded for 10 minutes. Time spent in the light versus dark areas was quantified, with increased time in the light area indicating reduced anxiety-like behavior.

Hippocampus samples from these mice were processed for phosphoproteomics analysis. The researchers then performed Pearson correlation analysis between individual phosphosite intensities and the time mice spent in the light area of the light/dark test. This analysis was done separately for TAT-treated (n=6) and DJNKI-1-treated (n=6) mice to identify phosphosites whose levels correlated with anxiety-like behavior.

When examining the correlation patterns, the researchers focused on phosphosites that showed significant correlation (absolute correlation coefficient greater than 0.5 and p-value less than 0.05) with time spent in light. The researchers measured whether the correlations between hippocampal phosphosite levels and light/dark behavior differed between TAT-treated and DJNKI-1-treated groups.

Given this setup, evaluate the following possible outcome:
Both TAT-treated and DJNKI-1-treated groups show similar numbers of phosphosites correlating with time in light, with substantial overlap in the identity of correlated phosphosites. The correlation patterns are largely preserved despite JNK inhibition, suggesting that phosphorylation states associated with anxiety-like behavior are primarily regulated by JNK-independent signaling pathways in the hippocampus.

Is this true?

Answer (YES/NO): NO